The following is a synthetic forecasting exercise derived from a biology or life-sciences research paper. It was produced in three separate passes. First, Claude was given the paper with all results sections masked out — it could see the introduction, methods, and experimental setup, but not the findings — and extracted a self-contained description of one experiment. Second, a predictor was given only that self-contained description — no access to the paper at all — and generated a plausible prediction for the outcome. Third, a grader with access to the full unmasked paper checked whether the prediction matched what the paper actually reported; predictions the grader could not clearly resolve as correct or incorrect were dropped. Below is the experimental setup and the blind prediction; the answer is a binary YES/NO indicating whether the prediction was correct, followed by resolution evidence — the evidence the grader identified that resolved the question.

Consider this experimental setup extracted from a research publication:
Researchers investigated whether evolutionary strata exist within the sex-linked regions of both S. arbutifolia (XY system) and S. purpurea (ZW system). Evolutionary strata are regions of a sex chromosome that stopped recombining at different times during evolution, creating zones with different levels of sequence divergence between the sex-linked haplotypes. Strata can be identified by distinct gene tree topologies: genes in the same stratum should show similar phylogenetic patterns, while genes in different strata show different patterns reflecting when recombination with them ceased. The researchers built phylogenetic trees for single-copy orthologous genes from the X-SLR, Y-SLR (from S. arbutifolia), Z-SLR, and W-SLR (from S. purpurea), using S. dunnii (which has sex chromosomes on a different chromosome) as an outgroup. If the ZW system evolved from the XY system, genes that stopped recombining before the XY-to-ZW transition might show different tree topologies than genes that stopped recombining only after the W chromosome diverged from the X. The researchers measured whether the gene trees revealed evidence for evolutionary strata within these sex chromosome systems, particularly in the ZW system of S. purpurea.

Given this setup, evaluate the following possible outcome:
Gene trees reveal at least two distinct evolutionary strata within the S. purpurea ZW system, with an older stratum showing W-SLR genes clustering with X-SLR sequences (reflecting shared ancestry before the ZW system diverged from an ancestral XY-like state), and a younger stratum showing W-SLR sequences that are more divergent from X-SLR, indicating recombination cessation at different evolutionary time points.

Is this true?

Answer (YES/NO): NO